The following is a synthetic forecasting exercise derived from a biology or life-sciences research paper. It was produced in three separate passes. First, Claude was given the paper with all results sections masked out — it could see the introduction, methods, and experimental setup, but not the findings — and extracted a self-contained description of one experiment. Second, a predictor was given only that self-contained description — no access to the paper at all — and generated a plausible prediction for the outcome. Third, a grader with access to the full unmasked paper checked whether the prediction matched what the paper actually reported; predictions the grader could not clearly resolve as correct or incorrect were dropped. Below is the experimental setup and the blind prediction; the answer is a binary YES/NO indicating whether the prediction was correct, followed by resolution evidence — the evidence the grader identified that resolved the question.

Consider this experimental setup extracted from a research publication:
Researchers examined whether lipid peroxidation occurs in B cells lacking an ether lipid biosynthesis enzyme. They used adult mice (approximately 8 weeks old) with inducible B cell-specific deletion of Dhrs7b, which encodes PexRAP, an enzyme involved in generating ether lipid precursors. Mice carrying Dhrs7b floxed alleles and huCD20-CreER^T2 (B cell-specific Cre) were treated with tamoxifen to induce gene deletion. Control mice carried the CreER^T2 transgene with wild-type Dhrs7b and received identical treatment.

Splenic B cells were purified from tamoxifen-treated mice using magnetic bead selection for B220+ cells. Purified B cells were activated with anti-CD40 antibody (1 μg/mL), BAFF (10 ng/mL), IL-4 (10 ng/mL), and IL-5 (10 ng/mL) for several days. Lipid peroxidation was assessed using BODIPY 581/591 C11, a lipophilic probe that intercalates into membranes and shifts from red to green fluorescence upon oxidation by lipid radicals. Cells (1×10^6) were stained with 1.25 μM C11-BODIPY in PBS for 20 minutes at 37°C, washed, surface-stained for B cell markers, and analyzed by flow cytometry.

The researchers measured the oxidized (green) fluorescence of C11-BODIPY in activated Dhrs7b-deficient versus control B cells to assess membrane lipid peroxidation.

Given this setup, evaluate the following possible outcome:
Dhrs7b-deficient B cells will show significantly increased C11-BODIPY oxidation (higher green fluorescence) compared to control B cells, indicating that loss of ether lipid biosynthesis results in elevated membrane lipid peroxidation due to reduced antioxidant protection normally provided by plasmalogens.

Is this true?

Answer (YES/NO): YES